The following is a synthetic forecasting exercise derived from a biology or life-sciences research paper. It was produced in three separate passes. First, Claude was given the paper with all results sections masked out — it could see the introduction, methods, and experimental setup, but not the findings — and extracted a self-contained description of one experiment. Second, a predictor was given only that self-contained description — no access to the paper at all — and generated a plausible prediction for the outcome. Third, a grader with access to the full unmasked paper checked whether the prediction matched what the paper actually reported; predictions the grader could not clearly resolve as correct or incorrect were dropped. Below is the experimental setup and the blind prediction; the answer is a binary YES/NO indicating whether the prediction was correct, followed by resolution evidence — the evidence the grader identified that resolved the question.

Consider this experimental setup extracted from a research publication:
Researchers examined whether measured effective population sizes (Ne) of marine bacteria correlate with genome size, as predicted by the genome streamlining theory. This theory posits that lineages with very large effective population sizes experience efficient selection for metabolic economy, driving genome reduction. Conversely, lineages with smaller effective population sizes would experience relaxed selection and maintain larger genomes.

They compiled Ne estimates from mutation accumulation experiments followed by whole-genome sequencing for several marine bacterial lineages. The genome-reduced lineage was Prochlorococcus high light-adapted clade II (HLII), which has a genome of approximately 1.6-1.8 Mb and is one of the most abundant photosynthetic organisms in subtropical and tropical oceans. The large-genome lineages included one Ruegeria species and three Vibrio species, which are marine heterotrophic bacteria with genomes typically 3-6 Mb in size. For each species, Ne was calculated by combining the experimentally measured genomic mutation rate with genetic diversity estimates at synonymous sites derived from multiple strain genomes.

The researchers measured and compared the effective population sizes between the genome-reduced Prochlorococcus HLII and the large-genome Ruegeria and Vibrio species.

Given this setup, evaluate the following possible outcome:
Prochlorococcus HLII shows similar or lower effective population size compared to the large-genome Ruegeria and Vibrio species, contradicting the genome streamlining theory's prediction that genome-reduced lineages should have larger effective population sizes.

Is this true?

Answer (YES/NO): YES